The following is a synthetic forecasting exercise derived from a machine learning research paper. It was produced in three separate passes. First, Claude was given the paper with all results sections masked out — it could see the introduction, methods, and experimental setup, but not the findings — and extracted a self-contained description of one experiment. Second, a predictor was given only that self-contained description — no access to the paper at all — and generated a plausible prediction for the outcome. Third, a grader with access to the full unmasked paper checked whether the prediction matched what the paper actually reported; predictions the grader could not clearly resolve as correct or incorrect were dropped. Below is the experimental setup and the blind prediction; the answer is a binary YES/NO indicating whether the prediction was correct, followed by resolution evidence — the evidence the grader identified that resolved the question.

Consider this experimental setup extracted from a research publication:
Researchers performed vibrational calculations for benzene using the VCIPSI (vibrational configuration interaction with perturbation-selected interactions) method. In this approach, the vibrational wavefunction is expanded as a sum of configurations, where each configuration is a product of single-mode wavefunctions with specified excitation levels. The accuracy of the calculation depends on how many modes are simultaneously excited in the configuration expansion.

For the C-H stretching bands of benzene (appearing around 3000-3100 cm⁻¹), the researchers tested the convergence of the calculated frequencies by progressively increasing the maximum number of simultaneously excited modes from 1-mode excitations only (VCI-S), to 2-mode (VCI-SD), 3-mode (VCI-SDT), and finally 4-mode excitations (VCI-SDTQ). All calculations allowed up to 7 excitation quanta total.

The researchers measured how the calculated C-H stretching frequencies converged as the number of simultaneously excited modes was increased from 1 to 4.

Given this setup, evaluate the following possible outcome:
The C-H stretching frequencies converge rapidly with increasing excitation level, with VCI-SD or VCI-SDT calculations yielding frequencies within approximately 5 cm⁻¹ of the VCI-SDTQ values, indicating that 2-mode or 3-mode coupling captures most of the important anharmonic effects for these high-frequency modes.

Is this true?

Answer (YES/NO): NO